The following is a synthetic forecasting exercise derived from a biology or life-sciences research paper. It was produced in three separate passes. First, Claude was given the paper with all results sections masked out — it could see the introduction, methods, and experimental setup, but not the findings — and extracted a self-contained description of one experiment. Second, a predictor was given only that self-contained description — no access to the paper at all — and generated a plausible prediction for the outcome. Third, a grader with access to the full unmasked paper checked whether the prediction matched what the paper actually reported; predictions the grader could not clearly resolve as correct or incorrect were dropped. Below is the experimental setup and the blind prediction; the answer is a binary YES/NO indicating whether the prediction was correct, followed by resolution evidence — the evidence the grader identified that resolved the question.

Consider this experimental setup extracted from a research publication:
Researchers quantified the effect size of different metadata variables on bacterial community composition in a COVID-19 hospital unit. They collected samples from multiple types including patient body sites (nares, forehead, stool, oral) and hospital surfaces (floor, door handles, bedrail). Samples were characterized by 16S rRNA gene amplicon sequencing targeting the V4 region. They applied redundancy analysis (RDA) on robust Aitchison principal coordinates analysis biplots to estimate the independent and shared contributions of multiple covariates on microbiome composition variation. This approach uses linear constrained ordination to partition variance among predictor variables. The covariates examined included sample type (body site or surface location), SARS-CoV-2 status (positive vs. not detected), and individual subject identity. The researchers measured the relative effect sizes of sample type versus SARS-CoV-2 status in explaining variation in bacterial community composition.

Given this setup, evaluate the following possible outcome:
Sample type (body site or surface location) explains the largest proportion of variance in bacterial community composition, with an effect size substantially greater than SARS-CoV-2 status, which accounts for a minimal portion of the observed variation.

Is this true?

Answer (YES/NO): NO